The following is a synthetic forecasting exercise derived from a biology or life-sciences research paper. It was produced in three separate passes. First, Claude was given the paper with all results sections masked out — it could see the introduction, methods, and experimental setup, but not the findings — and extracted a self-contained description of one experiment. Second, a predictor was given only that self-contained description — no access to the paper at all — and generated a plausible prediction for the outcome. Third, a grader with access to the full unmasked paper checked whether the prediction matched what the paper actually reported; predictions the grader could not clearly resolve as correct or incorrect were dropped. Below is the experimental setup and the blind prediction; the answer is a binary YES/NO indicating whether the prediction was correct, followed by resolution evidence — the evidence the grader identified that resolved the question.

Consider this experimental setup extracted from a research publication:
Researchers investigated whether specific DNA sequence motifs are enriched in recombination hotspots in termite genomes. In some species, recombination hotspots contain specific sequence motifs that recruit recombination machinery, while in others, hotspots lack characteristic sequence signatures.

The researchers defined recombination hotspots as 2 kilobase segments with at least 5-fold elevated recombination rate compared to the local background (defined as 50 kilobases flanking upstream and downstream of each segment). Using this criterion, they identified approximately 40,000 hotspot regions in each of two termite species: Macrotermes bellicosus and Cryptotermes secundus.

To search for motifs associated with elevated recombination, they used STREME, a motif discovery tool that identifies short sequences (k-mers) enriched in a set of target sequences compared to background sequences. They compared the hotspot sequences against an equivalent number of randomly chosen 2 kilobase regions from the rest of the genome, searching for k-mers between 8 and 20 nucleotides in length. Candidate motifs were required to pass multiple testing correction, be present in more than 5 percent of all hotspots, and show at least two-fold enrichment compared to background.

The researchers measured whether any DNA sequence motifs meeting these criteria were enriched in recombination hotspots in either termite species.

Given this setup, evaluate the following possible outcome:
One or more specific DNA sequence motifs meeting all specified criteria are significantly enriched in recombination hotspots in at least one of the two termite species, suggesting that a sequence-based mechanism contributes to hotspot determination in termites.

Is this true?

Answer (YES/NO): NO